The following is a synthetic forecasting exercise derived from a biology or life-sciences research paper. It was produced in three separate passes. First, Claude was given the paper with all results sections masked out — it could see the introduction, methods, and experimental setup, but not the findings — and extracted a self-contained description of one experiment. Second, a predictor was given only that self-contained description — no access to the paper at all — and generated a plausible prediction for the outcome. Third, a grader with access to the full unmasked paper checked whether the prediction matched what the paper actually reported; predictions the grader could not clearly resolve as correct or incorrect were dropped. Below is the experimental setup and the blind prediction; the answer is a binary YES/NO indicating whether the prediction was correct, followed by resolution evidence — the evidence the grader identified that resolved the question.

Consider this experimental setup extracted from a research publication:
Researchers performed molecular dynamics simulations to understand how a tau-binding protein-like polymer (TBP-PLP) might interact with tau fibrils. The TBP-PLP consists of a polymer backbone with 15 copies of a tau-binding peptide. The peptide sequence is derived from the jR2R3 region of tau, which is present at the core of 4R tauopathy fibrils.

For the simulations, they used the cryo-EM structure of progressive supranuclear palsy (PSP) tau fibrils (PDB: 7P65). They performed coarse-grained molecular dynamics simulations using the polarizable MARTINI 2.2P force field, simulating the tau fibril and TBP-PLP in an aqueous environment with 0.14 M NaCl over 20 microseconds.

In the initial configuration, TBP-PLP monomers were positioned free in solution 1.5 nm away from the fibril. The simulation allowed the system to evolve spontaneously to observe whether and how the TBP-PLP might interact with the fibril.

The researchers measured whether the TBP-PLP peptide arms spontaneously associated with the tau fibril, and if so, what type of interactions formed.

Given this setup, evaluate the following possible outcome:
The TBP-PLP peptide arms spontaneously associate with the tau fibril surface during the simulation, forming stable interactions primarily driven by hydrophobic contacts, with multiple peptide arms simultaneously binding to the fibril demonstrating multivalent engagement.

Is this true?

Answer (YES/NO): NO